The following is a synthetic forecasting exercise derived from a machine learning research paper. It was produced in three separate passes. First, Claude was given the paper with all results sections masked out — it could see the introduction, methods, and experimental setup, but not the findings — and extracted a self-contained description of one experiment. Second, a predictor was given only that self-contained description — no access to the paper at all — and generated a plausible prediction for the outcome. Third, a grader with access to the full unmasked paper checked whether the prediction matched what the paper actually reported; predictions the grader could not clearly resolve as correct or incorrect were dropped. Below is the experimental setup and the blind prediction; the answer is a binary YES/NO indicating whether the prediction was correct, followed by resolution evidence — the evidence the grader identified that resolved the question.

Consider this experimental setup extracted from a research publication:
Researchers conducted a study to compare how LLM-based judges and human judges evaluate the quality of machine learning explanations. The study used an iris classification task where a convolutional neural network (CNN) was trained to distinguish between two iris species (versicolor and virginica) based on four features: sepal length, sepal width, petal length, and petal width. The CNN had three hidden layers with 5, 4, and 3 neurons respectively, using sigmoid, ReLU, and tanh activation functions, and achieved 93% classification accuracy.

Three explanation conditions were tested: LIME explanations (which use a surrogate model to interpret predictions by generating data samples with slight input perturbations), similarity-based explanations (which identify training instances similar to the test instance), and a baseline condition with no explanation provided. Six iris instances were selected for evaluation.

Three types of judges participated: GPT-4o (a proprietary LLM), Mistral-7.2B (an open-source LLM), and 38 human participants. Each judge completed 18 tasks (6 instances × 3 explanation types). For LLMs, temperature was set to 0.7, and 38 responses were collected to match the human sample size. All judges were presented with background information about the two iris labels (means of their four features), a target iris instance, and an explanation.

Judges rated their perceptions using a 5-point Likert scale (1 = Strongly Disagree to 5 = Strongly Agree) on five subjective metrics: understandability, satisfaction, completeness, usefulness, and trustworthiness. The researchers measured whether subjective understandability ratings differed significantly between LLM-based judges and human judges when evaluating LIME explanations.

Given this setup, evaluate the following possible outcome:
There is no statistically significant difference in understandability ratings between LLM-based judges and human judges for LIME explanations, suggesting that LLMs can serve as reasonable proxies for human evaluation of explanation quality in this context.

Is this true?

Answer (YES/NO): YES